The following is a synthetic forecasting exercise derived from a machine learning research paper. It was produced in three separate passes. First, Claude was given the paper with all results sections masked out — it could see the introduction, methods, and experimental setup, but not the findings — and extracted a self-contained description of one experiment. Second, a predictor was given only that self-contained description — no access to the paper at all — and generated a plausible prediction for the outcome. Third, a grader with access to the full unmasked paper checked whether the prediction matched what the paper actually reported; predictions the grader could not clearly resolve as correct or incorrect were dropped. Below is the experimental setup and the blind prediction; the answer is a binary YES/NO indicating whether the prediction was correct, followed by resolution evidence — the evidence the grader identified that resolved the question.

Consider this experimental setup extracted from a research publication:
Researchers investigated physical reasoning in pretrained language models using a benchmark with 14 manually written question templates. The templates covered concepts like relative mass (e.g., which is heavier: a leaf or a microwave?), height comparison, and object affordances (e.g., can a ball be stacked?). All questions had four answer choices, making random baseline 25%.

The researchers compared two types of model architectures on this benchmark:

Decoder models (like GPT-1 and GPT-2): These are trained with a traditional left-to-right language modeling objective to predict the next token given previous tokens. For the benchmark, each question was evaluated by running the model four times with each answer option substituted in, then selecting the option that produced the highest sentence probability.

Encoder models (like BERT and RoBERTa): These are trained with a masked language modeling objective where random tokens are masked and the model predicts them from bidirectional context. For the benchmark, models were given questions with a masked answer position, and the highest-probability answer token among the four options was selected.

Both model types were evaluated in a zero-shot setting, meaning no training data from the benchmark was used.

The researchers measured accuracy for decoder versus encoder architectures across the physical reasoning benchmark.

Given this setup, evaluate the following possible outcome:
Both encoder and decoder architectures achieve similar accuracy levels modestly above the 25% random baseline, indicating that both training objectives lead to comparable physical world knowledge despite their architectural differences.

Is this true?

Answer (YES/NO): NO